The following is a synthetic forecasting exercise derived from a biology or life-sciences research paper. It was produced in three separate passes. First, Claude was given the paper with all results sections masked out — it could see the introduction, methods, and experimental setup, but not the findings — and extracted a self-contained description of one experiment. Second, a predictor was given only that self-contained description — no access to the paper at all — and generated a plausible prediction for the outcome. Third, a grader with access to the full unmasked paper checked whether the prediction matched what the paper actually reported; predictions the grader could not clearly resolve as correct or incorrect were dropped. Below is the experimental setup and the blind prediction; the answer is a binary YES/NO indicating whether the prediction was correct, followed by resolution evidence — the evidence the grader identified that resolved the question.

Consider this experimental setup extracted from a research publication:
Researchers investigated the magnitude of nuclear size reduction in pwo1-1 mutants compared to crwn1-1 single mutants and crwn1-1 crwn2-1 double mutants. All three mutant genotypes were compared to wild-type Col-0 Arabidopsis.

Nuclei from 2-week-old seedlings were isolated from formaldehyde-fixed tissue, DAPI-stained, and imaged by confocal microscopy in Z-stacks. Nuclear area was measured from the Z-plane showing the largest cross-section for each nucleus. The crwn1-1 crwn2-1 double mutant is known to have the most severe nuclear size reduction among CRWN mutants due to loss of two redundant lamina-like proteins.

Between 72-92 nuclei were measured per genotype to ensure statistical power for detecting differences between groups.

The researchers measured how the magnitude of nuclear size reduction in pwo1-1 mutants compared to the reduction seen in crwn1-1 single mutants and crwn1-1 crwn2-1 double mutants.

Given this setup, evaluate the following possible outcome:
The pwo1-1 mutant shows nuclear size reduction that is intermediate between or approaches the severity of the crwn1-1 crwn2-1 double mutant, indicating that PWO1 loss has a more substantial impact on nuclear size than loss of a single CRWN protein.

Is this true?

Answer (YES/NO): NO